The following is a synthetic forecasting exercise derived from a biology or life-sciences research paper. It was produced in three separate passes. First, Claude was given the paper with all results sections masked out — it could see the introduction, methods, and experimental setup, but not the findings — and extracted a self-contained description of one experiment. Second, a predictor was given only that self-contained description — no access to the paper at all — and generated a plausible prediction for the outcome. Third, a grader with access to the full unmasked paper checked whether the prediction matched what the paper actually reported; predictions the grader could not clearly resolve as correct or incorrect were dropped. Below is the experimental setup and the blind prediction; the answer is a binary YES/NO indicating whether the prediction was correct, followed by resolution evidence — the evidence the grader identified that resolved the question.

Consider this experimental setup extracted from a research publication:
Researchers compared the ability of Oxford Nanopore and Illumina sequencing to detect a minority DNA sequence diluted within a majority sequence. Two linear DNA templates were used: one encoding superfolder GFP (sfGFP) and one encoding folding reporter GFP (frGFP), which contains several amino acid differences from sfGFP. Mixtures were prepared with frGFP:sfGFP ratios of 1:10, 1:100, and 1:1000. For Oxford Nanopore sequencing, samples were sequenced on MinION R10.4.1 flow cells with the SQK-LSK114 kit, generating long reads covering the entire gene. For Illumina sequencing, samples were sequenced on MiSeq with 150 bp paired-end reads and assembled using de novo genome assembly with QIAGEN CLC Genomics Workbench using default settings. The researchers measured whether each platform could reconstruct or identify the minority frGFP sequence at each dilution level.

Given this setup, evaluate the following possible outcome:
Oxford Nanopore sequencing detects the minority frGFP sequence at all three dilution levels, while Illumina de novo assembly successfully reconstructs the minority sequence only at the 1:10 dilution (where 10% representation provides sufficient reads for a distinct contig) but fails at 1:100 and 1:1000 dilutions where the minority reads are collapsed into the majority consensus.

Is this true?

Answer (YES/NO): NO